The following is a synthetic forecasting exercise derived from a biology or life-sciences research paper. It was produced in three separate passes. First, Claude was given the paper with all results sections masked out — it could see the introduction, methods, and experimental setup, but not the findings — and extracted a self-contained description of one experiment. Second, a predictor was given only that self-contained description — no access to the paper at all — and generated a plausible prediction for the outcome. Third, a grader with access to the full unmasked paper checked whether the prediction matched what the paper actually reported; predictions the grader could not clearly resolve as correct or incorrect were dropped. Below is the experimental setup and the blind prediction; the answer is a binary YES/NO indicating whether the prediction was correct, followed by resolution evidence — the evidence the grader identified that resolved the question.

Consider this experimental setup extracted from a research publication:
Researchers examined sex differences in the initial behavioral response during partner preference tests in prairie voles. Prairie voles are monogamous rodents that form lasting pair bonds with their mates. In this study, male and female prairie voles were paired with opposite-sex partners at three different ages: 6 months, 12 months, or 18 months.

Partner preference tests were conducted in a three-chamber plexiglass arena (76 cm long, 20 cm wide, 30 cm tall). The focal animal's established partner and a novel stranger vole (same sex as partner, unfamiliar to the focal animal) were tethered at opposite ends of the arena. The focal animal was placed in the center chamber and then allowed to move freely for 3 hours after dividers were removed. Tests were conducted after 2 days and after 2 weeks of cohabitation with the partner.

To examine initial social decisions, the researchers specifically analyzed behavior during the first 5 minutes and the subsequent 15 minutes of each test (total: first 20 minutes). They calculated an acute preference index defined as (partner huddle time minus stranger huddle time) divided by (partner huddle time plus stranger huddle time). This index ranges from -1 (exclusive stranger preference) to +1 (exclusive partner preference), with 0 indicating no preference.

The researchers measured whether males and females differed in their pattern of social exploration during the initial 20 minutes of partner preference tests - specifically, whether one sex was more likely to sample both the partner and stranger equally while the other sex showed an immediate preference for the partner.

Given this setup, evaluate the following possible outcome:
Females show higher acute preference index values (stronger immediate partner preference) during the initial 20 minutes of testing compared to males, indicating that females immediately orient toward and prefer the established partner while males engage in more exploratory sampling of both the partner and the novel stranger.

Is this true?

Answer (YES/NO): YES